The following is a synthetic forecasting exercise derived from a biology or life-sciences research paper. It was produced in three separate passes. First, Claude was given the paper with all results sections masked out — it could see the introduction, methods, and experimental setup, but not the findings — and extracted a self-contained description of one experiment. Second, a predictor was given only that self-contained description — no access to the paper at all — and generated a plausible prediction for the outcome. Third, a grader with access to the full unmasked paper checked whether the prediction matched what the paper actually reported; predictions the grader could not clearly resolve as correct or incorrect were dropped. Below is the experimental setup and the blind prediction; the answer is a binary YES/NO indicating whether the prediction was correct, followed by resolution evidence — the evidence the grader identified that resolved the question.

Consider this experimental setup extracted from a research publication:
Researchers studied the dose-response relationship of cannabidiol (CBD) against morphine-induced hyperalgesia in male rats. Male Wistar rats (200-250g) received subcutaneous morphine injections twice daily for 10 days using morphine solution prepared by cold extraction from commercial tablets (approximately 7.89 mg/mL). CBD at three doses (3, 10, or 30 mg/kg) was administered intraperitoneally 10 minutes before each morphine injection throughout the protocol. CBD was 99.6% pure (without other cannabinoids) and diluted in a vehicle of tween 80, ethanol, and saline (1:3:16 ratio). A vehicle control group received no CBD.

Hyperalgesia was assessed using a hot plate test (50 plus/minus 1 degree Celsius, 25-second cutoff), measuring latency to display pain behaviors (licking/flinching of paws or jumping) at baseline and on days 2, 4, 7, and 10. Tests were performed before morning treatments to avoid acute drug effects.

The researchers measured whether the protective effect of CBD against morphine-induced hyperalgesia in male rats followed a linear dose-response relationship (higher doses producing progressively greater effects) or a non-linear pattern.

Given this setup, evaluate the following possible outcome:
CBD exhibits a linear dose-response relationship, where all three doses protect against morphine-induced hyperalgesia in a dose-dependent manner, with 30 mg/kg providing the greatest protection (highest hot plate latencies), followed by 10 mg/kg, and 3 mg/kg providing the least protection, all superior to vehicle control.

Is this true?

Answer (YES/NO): NO